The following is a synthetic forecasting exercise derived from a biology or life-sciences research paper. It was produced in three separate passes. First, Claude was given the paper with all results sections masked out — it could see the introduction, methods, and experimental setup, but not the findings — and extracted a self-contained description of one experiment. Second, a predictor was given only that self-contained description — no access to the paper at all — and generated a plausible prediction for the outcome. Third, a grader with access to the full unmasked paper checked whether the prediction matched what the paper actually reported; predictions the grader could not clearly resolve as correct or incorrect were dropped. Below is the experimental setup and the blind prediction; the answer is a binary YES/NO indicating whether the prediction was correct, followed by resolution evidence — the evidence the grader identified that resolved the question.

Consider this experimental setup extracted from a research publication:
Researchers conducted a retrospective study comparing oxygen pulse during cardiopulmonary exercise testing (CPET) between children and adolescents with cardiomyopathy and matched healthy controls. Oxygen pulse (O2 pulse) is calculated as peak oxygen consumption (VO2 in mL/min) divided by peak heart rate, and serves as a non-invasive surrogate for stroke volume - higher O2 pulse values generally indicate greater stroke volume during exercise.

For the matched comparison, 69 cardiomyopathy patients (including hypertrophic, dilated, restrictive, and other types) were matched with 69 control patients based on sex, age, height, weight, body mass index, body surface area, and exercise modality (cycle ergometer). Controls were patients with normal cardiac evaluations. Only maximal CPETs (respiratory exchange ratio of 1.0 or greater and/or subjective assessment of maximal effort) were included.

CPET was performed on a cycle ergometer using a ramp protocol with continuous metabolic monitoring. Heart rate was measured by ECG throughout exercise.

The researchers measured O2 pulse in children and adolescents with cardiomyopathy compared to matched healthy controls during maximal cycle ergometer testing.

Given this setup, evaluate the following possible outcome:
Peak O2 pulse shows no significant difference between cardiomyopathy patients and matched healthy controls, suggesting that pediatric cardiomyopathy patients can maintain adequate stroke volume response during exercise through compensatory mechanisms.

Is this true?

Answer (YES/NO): YES